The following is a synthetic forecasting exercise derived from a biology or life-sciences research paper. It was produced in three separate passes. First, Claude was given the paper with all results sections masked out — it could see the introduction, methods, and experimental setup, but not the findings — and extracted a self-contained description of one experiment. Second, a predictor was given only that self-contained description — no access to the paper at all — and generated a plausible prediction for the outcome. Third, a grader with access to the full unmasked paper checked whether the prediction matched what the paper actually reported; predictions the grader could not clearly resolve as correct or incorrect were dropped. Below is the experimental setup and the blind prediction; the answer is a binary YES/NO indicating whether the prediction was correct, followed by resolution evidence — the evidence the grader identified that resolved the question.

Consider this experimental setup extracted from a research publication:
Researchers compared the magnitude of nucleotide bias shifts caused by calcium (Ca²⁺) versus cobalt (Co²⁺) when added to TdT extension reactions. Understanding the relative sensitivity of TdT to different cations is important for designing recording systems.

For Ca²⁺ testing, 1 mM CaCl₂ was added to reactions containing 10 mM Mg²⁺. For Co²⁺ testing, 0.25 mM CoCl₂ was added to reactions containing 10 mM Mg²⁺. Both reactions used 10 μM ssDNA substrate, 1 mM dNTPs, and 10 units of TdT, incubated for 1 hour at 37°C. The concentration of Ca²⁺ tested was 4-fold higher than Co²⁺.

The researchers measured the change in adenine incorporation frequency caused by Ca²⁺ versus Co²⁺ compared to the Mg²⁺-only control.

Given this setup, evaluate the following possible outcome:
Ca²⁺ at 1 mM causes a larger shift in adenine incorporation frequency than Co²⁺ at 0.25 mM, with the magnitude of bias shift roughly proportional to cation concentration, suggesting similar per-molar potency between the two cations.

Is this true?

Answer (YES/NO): NO